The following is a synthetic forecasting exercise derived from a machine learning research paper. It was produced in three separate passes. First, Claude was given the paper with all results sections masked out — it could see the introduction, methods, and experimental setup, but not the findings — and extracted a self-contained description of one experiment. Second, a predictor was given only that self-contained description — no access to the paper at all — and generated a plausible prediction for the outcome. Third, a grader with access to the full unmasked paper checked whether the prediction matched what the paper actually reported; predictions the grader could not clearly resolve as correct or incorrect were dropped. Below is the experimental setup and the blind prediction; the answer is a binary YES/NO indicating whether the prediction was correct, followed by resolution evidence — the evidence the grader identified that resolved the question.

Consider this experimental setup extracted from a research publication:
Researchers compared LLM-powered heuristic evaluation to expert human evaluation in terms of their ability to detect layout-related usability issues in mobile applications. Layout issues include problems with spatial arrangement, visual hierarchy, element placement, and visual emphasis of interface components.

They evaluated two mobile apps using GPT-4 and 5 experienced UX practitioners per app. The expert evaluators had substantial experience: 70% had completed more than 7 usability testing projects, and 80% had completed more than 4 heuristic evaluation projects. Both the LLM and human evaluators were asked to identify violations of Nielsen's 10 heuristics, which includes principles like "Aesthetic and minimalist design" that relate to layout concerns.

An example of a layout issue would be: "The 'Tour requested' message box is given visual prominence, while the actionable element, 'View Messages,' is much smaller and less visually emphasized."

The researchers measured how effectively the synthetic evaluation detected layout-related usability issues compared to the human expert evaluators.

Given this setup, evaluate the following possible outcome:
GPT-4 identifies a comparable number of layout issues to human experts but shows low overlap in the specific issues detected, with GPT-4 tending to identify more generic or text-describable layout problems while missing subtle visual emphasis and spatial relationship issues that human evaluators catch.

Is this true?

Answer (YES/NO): NO